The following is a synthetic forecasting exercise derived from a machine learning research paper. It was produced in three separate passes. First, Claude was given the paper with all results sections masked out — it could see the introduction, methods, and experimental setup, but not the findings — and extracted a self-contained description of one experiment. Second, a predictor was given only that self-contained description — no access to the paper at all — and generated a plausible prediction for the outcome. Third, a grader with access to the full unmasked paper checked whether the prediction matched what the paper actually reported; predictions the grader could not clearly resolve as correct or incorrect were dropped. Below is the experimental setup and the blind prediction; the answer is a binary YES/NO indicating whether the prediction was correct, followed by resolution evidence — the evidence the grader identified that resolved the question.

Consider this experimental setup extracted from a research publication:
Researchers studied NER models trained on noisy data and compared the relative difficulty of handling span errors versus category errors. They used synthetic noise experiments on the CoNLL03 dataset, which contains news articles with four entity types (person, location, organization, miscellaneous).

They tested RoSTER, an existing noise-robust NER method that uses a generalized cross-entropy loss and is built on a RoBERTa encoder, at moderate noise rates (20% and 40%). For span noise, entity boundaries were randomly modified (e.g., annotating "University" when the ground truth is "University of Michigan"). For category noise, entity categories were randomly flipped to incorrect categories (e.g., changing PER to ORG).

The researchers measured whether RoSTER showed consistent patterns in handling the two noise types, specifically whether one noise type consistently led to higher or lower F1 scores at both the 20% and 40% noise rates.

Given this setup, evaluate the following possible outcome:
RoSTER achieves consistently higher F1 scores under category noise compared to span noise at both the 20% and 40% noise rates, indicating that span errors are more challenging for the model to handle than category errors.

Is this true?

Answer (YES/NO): YES